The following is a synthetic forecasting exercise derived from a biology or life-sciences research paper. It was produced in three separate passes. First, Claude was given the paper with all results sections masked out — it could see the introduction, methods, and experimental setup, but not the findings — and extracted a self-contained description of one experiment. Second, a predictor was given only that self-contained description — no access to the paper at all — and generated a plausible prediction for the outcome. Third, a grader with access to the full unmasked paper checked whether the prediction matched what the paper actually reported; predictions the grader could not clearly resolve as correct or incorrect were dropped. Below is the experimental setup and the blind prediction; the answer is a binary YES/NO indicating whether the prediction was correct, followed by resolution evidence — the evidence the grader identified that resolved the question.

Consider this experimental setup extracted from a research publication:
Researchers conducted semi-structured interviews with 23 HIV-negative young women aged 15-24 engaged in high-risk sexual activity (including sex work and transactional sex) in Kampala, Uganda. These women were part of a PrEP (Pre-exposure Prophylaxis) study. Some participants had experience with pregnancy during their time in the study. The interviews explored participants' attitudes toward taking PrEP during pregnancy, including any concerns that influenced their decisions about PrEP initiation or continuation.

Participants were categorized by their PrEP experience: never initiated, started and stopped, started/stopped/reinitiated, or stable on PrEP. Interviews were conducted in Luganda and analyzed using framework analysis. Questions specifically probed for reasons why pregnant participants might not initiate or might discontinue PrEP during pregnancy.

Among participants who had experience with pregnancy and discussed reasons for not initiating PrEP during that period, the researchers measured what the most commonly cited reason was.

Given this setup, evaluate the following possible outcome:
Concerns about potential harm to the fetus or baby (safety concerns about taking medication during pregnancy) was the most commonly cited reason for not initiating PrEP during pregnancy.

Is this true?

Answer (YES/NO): YES